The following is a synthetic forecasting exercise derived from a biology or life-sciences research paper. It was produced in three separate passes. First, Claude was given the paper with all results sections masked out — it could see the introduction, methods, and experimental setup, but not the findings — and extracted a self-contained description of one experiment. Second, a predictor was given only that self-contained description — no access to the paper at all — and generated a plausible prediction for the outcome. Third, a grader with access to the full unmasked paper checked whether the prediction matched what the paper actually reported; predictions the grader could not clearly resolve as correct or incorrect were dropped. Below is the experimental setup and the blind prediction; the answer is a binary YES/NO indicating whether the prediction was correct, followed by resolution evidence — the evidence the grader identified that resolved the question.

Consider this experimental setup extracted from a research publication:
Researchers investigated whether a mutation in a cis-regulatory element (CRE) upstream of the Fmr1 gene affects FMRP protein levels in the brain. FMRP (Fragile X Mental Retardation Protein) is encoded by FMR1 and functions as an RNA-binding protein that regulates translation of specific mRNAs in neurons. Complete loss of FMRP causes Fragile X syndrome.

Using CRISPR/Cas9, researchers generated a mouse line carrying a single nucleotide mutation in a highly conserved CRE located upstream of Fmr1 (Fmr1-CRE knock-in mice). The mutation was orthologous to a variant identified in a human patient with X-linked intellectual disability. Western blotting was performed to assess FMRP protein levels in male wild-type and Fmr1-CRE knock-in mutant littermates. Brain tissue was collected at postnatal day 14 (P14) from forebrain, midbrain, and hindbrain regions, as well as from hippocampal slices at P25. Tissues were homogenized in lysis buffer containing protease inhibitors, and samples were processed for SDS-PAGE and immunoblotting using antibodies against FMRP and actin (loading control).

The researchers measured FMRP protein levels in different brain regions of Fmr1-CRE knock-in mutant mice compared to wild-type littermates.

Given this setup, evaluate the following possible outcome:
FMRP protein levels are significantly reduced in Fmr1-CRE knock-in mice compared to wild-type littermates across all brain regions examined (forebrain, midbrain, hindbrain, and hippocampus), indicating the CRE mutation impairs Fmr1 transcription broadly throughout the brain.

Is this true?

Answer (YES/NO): NO